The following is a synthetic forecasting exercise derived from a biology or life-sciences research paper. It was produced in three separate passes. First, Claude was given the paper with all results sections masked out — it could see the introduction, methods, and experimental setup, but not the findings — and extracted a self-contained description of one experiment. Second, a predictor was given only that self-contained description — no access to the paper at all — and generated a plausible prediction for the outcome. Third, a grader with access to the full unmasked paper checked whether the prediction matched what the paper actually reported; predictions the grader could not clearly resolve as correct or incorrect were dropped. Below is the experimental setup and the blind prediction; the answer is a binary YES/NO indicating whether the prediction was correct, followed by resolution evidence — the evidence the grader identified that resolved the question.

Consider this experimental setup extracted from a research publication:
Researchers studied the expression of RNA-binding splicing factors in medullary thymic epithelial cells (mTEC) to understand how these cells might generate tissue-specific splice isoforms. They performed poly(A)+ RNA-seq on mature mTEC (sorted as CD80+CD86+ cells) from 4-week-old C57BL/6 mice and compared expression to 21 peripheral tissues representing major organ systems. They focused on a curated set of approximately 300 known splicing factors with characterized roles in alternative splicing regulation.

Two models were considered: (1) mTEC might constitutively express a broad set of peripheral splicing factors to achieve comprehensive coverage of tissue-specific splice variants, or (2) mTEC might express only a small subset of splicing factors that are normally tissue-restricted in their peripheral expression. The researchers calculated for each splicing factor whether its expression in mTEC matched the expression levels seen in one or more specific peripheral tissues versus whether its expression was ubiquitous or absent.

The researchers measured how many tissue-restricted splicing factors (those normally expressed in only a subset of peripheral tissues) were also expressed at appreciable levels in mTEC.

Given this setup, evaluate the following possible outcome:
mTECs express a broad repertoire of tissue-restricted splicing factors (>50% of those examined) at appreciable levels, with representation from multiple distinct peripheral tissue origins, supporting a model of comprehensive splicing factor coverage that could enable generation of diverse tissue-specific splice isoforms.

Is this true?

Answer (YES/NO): NO